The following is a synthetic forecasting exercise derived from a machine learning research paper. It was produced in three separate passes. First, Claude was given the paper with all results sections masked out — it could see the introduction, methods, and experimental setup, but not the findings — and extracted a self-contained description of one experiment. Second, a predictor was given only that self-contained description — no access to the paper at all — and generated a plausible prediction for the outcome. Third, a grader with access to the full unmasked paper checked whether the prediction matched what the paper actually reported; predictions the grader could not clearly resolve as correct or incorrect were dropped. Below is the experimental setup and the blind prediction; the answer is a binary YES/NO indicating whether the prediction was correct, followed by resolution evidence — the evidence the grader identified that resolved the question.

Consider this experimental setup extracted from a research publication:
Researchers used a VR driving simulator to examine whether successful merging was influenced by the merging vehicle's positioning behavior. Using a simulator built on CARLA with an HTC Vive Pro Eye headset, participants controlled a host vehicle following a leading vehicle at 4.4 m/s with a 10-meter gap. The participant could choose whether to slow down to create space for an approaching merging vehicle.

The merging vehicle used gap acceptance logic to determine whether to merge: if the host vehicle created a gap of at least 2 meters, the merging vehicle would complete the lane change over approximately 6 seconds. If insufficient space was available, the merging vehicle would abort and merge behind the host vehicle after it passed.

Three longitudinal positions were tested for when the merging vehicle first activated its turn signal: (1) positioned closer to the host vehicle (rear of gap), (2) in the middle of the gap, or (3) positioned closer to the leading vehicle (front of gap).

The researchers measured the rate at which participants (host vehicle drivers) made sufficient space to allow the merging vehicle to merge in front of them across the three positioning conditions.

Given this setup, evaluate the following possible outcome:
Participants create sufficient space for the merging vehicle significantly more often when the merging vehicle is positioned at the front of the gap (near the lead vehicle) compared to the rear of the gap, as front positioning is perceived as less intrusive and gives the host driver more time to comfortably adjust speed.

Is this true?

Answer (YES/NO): YES